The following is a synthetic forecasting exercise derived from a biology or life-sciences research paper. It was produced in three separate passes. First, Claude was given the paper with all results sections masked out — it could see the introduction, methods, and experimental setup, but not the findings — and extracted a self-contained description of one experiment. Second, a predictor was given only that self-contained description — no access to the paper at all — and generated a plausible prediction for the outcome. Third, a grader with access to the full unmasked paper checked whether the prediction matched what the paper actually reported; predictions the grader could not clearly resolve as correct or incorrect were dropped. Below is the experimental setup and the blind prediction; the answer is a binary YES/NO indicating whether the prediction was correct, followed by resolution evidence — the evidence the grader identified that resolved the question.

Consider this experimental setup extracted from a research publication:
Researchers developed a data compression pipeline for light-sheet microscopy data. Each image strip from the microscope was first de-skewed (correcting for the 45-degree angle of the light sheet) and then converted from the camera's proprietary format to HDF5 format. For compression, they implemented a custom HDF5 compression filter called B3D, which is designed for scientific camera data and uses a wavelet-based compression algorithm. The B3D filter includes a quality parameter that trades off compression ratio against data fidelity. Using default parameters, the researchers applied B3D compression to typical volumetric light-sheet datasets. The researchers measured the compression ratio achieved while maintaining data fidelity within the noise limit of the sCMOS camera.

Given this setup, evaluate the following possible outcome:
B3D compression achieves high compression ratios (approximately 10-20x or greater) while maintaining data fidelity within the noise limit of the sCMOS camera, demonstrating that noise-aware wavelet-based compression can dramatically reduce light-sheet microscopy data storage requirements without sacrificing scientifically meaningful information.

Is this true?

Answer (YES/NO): YES